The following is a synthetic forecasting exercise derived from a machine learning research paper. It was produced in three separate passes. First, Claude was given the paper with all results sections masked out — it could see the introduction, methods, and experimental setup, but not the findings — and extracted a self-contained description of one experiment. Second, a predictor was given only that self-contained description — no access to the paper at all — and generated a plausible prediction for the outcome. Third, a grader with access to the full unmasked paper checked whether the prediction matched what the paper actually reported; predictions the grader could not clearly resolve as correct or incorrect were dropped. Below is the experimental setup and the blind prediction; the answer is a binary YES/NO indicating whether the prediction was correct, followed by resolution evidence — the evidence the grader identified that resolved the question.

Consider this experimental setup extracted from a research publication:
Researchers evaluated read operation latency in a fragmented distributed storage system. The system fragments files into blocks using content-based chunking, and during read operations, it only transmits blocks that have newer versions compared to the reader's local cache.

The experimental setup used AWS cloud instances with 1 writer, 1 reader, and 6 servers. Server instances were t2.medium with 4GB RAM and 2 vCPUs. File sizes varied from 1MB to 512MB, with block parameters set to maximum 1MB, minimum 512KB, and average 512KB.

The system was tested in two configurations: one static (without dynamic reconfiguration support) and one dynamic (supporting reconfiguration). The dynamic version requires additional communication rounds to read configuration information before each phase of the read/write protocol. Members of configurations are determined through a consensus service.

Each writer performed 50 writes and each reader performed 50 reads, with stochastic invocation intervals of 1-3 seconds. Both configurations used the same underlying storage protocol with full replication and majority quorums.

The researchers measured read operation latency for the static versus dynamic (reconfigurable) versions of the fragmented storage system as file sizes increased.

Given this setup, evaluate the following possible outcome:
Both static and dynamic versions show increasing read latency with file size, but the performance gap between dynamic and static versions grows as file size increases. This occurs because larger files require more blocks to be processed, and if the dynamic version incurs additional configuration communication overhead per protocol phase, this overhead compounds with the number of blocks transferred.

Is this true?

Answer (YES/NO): YES